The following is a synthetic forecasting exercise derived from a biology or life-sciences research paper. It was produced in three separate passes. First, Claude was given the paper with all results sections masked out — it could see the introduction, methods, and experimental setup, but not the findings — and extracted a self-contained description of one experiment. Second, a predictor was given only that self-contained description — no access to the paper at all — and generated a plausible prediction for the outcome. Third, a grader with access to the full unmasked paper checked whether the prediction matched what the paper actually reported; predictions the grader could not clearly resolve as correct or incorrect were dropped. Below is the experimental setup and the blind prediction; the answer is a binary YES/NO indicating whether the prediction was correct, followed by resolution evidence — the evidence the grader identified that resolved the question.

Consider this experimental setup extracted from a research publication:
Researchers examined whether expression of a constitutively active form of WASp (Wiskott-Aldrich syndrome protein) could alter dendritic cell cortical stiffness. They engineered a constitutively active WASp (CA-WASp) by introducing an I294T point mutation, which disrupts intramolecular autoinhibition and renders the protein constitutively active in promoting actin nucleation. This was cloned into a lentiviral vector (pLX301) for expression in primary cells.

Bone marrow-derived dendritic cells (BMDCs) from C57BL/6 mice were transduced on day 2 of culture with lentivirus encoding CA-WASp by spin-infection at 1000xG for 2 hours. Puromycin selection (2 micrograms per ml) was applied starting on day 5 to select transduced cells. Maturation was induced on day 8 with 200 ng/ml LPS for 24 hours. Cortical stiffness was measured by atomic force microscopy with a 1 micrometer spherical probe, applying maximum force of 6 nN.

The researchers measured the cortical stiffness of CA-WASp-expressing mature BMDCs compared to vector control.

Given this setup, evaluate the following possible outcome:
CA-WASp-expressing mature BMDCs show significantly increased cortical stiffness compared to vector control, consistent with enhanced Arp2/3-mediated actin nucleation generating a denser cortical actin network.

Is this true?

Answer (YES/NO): YES